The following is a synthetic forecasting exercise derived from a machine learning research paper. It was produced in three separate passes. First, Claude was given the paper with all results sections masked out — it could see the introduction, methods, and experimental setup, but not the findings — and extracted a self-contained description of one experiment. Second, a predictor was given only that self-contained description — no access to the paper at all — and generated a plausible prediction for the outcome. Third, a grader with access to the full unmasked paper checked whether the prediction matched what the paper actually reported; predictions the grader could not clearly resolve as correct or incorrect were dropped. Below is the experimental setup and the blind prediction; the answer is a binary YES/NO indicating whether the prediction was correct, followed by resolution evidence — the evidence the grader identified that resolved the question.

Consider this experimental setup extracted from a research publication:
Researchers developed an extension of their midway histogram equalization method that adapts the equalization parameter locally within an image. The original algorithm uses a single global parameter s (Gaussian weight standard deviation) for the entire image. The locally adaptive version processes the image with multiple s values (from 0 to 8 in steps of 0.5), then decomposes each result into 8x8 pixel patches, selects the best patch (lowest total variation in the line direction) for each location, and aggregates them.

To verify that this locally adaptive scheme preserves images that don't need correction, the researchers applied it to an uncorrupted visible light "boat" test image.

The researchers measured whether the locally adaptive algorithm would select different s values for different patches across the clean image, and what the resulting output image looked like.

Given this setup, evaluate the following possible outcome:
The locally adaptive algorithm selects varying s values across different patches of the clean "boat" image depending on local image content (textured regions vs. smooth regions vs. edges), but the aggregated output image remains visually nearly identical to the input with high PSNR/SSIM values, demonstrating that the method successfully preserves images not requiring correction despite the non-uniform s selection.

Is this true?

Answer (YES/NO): NO